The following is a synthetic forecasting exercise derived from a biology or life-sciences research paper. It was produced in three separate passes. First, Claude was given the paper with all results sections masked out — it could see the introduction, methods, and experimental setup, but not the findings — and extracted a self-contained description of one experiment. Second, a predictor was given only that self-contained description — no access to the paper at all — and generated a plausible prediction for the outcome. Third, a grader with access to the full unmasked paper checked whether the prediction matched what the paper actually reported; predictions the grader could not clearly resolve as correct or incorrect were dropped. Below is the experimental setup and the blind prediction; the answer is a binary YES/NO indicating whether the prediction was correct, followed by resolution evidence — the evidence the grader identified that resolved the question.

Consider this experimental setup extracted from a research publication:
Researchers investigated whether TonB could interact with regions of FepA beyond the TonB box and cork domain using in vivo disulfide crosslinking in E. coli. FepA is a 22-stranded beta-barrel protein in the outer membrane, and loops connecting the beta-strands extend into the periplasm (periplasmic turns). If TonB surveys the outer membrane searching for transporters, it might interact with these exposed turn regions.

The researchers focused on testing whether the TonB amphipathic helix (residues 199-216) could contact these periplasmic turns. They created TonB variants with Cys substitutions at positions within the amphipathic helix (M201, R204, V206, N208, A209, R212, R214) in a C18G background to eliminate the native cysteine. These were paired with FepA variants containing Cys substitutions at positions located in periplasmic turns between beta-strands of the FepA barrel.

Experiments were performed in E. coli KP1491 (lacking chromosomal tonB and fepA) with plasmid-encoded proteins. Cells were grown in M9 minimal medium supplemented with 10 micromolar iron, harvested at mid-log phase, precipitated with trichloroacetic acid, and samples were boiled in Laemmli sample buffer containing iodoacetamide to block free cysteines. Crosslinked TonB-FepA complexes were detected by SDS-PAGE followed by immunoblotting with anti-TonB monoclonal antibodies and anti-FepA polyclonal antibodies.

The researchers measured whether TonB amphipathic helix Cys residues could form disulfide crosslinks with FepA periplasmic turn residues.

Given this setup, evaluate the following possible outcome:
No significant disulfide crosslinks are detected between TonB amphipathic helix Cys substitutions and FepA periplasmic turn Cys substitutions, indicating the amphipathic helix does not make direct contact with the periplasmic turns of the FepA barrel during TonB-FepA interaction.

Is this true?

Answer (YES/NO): NO